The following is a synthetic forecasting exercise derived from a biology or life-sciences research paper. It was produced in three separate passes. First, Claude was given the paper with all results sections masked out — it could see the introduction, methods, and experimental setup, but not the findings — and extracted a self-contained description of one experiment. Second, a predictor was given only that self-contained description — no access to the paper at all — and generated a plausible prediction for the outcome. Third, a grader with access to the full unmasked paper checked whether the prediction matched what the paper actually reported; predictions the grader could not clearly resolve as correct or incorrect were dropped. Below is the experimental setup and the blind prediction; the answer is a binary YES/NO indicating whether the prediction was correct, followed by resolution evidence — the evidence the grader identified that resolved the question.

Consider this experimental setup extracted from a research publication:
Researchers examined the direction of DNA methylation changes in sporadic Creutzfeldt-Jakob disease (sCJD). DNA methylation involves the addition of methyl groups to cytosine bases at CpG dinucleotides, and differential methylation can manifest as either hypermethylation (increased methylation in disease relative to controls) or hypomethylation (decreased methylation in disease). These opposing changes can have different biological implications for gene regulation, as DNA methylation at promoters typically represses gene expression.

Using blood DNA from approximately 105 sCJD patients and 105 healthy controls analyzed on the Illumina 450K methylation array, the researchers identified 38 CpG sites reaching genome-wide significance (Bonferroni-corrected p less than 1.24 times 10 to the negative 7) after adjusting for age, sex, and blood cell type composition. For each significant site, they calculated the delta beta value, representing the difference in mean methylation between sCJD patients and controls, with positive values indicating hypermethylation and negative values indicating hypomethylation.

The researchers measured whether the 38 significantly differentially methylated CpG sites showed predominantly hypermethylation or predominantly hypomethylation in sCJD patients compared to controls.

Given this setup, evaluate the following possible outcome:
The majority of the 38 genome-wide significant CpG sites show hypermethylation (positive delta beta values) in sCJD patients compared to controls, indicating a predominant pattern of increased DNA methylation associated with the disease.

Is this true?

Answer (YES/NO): YES